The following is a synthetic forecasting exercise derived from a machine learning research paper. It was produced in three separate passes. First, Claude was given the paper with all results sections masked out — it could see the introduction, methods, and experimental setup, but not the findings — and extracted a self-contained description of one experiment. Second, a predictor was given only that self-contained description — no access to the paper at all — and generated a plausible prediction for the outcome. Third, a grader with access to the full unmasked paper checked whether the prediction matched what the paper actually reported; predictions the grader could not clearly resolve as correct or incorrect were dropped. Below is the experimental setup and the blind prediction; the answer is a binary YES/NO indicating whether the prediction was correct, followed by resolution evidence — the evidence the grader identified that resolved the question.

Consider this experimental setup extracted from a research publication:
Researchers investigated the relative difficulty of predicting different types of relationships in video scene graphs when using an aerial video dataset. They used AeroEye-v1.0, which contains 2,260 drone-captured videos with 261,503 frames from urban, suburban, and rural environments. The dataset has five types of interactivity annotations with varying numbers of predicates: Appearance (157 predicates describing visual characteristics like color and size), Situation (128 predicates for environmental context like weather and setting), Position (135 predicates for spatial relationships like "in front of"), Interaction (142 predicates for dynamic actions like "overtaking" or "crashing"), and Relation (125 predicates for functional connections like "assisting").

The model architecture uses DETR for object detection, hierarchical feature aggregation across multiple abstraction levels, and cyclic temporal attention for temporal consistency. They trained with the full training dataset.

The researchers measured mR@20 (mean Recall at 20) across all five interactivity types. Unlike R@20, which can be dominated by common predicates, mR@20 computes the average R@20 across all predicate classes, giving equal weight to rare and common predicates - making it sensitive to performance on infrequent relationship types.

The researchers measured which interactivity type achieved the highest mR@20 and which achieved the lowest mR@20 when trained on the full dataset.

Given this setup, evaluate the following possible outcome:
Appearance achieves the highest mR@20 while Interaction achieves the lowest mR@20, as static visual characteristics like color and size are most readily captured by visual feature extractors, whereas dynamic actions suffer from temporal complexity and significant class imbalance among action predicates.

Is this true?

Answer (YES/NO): NO